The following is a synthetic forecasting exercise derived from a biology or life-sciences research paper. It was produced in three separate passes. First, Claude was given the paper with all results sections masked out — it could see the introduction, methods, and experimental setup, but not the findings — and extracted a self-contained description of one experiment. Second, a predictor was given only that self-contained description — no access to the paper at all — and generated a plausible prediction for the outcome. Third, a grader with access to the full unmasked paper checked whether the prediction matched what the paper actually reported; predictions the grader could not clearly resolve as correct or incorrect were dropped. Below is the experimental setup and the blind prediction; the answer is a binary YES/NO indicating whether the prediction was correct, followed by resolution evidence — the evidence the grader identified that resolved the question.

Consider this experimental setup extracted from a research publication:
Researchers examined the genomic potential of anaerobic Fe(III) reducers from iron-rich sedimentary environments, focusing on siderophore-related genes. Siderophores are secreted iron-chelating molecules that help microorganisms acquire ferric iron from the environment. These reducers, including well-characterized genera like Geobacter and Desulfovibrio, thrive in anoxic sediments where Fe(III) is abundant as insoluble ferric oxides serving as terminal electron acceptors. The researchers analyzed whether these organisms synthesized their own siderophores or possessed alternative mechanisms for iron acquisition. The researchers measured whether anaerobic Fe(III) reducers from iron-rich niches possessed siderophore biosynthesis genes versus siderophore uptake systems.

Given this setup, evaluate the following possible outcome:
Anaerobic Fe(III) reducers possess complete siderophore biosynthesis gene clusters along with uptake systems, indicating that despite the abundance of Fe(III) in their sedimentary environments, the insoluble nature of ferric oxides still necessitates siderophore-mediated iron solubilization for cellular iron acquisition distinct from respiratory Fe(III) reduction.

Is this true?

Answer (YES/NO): NO